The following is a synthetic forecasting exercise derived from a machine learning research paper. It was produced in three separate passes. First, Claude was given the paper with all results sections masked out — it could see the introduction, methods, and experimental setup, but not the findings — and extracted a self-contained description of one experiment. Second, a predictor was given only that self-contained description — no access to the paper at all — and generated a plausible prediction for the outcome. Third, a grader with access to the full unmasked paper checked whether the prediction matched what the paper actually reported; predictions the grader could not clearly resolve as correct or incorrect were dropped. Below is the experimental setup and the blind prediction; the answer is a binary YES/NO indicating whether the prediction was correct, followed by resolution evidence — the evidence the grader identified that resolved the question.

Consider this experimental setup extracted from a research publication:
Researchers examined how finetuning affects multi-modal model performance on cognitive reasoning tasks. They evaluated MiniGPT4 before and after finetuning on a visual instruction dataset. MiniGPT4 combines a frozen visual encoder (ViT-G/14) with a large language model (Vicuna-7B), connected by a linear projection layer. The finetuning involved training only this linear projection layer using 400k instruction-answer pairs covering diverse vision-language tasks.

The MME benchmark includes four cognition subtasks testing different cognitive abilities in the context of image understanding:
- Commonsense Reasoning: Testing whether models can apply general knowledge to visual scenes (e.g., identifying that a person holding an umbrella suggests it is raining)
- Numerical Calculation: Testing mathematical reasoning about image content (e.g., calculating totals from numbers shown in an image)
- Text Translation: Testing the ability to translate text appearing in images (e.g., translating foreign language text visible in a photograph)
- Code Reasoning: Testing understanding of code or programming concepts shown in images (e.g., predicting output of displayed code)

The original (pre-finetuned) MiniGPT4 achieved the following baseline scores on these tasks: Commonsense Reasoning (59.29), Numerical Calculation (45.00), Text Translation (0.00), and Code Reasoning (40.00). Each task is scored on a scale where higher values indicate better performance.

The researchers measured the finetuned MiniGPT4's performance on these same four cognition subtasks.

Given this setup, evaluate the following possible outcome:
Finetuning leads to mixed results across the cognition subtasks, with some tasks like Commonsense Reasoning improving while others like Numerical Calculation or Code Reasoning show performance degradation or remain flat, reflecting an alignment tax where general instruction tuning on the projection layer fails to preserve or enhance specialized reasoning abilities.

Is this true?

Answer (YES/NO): NO